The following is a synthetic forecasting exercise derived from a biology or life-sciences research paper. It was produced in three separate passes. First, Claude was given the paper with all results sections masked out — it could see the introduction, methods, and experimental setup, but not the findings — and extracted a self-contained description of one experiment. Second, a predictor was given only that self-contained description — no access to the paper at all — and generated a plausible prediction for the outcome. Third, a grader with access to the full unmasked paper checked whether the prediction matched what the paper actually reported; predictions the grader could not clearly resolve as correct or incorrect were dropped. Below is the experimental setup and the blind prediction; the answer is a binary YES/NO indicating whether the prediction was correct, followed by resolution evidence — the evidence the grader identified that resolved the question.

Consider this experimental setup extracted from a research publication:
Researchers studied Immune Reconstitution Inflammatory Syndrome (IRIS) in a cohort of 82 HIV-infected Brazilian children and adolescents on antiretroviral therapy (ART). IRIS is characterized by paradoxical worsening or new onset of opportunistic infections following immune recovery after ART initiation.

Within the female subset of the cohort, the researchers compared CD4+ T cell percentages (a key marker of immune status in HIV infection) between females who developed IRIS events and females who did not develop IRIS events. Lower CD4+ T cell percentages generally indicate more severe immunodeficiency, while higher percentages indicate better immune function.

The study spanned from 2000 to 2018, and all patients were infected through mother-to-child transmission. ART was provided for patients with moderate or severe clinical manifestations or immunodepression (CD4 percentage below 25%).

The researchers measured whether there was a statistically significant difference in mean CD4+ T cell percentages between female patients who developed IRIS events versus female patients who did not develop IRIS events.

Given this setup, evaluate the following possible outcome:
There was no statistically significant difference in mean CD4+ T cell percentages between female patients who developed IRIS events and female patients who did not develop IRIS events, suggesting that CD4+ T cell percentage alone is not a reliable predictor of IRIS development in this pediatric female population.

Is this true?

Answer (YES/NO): NO